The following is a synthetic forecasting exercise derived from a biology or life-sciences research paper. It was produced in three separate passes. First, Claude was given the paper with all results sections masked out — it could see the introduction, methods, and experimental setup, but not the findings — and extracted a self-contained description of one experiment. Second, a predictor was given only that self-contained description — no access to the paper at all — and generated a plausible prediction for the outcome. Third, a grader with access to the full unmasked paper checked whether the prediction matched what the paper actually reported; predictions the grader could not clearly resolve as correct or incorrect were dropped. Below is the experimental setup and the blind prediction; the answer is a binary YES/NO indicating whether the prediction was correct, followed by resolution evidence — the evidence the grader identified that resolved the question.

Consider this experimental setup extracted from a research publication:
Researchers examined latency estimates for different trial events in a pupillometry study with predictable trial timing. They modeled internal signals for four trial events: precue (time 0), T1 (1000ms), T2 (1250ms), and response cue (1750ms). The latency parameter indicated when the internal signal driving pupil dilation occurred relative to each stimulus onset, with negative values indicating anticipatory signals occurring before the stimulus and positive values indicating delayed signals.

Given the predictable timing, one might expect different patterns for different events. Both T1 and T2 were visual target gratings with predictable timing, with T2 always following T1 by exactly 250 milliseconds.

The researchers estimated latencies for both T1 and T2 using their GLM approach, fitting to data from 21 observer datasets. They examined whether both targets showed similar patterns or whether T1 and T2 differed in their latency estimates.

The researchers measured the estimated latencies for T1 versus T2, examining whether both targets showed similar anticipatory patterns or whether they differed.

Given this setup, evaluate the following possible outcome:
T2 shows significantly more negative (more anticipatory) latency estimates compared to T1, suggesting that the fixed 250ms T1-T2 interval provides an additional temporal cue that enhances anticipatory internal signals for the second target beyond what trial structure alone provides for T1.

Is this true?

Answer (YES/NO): NO